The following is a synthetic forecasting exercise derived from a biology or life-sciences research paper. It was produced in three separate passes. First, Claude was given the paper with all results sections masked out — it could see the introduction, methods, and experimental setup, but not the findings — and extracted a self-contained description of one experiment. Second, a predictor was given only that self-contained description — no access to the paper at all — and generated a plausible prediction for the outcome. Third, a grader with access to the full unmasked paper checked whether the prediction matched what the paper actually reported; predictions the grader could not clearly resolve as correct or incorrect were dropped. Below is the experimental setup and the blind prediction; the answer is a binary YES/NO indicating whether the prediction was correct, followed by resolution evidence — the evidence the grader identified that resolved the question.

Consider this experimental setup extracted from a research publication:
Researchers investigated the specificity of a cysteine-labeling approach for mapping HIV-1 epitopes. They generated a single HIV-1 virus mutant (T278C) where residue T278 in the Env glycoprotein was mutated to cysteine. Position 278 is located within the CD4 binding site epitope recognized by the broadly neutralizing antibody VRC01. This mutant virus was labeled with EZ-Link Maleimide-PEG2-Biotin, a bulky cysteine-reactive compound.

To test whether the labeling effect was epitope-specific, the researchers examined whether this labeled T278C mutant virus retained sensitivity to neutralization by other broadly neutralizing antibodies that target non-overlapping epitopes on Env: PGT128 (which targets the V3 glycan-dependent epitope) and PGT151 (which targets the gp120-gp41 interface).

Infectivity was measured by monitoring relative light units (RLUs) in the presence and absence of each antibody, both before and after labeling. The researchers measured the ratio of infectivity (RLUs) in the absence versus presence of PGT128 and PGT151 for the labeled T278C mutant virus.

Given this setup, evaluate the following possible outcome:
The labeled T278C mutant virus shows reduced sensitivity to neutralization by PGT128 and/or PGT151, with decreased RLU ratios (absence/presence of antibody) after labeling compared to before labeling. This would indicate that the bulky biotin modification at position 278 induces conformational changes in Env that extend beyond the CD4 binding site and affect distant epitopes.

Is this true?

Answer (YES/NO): NO